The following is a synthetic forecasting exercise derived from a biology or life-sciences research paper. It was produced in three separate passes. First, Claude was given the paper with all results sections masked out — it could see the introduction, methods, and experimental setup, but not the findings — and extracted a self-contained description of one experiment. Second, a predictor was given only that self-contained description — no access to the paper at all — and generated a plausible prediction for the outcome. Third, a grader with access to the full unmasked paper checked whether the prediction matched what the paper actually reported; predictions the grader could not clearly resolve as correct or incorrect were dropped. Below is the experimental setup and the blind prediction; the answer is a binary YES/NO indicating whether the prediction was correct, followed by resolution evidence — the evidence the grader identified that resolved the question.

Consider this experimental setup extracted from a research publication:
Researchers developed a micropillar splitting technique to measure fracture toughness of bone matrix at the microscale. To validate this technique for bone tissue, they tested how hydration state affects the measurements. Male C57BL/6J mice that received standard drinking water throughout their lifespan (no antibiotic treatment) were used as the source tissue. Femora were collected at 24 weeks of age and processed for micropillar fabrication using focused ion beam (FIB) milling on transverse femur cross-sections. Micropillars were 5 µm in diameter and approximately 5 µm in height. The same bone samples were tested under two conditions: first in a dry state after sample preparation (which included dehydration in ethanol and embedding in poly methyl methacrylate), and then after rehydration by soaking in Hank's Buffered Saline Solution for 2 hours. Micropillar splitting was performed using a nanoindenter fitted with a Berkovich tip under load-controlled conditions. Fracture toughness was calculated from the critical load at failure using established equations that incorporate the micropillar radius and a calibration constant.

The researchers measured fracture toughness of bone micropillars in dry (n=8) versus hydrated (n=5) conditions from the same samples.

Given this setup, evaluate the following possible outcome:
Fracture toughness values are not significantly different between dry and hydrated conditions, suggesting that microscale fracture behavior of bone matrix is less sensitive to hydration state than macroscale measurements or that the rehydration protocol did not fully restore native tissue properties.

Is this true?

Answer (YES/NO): NO